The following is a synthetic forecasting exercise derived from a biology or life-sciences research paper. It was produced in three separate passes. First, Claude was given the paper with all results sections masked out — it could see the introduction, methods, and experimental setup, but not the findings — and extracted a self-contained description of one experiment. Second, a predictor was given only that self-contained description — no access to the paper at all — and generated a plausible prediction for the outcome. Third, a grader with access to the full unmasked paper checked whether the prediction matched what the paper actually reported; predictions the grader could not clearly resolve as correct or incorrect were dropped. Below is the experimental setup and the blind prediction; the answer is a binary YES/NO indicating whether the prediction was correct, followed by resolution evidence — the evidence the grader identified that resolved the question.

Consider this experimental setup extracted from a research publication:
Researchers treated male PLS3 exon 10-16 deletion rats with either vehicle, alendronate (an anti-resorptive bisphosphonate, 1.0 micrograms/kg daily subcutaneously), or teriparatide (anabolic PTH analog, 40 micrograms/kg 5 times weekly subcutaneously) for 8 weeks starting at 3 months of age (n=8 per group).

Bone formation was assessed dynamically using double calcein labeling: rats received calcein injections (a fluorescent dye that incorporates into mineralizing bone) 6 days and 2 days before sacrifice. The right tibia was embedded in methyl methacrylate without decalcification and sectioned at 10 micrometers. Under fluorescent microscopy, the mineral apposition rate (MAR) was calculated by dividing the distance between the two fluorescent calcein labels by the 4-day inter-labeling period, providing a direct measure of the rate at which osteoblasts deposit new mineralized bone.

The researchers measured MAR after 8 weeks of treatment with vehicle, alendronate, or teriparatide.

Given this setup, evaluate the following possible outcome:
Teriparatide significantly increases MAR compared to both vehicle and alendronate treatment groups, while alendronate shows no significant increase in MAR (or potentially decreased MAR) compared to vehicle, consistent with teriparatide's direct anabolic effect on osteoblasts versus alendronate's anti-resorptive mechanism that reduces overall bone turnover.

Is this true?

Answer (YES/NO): NO